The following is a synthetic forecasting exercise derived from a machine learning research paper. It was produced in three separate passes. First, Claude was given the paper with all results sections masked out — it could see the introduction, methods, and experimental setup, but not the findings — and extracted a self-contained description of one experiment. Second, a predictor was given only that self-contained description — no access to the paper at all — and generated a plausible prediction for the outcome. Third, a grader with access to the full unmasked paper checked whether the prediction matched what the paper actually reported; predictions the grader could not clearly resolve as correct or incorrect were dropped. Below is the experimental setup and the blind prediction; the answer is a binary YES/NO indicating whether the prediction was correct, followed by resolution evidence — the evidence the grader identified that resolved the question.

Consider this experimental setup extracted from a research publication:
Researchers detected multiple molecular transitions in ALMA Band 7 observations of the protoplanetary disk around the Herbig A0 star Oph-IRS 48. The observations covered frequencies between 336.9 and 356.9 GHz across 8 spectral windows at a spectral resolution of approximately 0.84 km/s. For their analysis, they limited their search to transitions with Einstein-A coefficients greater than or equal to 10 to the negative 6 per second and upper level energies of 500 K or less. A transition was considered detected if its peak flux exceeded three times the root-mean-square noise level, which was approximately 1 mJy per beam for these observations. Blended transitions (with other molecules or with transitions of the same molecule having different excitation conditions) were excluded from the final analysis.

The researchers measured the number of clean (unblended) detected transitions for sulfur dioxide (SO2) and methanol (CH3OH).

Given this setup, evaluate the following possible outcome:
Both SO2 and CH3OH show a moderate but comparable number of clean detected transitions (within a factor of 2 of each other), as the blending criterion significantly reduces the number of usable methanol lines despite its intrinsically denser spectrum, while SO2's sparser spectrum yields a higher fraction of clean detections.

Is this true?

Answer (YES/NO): YES